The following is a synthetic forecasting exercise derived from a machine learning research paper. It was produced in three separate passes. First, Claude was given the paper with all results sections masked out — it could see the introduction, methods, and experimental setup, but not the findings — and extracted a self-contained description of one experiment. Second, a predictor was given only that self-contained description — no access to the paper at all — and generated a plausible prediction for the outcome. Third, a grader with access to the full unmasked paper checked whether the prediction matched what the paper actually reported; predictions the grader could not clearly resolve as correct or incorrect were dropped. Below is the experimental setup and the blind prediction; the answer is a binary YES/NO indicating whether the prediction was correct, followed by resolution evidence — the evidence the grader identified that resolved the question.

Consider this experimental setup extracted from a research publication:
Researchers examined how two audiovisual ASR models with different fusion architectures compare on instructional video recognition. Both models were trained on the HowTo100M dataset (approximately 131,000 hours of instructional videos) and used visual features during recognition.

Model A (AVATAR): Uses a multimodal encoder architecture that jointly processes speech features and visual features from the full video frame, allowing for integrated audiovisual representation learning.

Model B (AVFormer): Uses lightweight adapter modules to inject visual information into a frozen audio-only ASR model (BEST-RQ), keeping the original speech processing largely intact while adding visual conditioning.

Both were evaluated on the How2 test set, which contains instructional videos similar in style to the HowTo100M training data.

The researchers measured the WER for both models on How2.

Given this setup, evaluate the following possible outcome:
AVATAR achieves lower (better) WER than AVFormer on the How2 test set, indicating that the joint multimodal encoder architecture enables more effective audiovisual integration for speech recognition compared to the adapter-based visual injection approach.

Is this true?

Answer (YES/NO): YES